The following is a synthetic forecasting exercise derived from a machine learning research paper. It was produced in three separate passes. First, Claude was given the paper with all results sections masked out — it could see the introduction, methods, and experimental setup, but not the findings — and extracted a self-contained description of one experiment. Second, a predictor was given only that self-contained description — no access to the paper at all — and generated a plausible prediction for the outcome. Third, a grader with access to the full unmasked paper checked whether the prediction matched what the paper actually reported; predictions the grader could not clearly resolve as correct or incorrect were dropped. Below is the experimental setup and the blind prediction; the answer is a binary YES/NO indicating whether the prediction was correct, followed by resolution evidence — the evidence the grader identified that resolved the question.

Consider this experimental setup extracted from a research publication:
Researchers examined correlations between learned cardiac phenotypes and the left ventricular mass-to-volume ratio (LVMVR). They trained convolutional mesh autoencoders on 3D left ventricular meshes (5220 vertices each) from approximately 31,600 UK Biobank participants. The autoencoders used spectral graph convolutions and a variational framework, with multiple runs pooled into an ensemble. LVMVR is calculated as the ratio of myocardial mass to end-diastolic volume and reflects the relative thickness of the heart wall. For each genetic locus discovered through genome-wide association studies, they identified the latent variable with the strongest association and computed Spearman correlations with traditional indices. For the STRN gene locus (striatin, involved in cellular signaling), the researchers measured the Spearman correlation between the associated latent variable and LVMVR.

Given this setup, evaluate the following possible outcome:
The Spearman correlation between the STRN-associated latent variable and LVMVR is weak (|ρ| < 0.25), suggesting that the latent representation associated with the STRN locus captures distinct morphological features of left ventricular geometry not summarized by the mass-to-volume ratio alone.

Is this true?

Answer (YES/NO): NO